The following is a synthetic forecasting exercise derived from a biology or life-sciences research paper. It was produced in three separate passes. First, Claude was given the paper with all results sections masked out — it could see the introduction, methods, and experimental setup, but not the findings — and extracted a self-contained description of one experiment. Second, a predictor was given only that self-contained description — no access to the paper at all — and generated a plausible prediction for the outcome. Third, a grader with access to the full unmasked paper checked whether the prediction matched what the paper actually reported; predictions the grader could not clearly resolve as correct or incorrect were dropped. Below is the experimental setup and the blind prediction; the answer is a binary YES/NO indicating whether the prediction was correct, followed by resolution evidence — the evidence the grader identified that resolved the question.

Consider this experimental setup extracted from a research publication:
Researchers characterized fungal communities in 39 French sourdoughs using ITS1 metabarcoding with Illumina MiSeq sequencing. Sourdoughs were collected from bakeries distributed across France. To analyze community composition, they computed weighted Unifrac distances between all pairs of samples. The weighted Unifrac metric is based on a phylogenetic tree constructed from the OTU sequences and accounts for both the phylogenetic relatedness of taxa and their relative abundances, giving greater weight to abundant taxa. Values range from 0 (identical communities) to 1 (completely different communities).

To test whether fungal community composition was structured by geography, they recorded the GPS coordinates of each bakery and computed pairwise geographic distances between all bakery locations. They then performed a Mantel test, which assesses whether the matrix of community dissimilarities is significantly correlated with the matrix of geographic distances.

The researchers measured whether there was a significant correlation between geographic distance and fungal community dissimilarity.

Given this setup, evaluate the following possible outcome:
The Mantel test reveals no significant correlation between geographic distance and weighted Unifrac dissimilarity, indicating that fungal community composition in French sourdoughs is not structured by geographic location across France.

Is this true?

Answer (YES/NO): YES